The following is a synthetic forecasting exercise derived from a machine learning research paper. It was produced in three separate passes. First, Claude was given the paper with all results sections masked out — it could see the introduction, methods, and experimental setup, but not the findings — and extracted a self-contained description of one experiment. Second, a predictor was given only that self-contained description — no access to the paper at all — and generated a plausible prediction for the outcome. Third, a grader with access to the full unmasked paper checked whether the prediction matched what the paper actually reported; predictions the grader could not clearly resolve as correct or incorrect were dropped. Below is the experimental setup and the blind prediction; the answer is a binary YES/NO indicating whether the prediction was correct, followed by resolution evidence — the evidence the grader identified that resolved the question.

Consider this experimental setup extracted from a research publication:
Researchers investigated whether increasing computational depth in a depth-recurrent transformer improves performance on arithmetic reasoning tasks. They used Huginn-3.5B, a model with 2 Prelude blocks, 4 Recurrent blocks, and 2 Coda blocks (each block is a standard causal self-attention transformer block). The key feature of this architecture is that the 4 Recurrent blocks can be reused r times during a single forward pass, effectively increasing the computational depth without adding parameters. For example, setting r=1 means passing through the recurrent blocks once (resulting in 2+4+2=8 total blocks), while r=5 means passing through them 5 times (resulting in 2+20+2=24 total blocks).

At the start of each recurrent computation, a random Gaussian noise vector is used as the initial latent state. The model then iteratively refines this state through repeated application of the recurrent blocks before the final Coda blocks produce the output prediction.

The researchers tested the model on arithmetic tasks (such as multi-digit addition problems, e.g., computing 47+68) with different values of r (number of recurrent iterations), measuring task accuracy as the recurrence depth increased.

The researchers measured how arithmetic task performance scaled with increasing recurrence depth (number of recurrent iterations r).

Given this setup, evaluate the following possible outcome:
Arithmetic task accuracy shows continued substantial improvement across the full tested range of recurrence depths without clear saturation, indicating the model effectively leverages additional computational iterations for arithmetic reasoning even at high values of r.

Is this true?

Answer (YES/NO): NO